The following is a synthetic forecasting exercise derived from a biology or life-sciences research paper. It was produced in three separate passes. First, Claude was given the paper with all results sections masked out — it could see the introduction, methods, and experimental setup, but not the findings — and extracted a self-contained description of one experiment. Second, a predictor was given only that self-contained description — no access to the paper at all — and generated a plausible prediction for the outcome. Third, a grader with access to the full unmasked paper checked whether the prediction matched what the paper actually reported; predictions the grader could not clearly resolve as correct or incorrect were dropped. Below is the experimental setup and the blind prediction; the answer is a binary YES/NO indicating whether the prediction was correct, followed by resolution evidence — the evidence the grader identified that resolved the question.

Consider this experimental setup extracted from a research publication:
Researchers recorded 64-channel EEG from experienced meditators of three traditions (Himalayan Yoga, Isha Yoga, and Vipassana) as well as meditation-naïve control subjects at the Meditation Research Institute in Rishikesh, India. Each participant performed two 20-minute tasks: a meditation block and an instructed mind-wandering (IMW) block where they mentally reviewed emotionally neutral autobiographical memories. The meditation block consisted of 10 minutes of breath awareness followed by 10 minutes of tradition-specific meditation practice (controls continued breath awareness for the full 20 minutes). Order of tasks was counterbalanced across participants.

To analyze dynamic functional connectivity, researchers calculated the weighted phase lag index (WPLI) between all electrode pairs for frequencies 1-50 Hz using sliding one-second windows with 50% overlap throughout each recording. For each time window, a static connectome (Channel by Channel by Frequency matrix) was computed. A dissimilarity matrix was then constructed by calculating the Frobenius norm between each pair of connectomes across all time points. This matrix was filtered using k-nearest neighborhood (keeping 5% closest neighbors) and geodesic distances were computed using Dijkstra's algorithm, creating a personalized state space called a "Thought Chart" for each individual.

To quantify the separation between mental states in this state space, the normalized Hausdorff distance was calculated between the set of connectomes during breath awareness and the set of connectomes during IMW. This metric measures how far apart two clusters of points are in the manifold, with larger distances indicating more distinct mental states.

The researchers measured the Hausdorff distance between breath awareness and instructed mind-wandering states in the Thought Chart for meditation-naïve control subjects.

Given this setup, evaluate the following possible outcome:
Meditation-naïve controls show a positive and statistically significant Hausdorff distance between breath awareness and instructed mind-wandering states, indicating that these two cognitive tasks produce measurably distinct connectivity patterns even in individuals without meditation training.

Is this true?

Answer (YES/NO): YES